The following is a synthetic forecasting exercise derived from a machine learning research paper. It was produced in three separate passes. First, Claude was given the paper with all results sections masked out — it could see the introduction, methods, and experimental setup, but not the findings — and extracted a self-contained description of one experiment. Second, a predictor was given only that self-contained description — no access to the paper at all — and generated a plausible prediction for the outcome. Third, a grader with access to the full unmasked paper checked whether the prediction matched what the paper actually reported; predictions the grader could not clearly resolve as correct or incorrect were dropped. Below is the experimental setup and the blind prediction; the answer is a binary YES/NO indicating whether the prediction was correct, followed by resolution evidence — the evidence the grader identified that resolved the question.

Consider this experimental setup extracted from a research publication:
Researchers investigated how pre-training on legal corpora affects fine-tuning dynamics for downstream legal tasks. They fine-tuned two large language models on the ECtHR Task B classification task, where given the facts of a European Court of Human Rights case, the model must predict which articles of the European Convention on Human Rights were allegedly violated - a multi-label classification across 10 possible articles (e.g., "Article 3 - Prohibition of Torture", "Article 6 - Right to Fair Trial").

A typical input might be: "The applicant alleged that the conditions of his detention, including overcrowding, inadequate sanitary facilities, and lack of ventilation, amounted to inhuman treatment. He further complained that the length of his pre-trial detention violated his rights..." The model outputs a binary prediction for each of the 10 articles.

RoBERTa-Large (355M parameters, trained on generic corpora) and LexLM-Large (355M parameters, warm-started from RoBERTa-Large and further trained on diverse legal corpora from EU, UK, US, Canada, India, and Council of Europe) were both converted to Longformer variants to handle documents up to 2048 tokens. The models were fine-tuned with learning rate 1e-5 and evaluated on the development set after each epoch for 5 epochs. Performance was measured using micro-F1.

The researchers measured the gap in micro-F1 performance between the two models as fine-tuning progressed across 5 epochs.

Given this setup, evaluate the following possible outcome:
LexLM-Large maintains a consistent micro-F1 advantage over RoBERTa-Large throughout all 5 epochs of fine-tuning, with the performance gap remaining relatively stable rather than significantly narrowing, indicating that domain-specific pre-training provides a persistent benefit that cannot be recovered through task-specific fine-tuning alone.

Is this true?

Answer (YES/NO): NO